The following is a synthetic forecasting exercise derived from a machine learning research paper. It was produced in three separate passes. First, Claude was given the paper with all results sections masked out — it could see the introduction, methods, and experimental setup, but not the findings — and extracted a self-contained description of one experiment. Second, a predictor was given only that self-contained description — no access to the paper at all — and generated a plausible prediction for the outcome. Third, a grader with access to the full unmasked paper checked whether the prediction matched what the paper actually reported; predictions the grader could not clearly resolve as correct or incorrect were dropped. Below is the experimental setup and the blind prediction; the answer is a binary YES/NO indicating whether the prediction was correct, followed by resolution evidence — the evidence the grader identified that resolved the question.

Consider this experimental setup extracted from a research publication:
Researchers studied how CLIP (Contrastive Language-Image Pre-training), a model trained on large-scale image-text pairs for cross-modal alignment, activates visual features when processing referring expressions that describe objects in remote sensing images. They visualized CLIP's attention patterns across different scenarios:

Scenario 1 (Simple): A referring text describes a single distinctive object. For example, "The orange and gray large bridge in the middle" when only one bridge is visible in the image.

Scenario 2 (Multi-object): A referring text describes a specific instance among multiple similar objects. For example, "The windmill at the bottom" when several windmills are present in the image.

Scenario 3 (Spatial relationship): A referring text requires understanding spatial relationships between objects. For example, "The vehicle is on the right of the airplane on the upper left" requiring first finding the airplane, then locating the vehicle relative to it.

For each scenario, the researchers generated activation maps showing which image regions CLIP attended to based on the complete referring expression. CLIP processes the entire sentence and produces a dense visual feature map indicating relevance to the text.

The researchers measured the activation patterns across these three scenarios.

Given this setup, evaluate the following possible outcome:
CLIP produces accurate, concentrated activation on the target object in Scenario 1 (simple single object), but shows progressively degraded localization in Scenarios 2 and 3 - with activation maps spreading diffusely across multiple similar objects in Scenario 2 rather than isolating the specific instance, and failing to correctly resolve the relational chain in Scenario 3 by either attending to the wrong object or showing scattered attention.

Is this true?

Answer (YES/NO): YES